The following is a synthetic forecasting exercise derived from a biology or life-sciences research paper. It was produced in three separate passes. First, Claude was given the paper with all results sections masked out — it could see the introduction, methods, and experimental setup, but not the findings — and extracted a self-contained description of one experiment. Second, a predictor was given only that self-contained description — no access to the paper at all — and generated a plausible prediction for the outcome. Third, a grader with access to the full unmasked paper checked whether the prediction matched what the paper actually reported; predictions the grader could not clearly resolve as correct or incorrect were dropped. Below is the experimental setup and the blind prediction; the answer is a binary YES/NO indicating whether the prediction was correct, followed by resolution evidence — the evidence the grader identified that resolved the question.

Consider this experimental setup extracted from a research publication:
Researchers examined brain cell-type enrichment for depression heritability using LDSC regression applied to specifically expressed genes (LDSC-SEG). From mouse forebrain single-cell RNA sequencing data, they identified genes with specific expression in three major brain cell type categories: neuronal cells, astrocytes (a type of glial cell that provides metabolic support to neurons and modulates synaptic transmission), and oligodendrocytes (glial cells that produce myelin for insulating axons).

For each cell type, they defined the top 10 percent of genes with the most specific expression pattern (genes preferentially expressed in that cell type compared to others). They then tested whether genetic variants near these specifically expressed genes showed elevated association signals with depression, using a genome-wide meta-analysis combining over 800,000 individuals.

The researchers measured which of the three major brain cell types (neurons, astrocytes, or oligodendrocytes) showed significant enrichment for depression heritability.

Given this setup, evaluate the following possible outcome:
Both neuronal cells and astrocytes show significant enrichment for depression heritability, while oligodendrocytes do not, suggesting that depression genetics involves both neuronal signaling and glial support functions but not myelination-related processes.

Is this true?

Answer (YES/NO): NO